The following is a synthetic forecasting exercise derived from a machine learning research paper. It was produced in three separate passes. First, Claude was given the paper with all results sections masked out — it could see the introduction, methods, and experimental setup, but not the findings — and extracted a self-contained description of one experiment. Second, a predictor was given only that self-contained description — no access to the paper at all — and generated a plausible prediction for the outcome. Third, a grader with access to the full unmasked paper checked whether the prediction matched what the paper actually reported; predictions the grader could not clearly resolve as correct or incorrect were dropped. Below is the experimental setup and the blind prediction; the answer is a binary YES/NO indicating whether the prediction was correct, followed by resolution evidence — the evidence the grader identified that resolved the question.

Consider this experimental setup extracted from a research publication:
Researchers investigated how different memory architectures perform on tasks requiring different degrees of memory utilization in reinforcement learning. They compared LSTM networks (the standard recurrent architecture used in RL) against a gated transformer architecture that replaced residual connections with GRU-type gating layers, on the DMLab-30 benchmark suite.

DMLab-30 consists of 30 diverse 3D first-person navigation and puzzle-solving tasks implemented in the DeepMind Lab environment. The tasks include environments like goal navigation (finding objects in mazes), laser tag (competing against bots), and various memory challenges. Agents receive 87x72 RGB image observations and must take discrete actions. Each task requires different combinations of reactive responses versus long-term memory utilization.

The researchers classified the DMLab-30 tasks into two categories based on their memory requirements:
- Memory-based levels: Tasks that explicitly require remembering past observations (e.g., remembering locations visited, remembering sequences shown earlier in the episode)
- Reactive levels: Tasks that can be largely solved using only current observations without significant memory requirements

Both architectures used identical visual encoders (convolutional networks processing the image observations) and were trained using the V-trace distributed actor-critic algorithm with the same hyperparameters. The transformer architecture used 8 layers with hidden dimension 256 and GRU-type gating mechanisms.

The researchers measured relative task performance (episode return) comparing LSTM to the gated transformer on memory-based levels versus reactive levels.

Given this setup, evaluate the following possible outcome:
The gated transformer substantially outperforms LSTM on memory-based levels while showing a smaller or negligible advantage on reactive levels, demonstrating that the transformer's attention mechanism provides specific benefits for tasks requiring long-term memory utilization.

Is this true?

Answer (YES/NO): YES